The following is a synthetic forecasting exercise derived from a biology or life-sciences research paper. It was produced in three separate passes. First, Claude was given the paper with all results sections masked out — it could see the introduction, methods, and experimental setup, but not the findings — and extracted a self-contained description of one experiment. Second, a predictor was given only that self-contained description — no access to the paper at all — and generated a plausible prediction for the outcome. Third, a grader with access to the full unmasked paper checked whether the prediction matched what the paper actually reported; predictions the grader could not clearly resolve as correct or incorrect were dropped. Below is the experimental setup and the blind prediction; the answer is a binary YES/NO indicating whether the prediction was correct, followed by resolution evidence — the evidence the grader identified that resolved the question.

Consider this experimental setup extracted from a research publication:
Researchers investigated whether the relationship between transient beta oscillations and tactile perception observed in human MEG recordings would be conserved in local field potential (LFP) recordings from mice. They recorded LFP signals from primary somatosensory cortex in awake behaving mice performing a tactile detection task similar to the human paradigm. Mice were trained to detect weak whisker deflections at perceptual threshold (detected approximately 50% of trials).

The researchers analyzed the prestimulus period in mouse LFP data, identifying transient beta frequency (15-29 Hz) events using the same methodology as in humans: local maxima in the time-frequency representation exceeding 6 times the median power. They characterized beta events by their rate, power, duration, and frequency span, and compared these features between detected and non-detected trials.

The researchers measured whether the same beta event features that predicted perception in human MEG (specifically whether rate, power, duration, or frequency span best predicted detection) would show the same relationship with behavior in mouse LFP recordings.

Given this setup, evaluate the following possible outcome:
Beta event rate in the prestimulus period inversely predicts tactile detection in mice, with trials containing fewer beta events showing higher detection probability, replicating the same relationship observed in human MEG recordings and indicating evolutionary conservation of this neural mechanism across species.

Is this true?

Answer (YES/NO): YES